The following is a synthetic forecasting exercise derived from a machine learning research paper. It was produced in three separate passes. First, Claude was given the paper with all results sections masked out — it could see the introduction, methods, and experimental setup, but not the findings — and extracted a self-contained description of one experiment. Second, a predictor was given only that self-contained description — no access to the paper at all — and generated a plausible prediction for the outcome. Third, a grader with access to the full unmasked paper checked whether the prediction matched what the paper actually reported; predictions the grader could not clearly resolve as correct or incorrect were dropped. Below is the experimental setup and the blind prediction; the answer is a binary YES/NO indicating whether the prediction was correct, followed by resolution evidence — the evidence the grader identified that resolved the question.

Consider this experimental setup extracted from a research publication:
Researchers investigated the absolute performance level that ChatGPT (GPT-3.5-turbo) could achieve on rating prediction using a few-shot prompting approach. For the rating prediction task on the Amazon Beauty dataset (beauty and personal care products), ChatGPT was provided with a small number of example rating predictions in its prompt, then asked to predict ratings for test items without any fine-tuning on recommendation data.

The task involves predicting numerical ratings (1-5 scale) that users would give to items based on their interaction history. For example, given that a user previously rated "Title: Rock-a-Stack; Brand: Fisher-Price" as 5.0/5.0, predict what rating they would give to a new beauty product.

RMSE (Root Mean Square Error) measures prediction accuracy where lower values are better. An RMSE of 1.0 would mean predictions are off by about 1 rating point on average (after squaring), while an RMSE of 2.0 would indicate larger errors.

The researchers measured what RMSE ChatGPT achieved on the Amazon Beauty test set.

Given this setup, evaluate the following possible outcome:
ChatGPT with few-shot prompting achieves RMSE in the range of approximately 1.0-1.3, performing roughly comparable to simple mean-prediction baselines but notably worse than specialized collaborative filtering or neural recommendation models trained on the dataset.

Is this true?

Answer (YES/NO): NO